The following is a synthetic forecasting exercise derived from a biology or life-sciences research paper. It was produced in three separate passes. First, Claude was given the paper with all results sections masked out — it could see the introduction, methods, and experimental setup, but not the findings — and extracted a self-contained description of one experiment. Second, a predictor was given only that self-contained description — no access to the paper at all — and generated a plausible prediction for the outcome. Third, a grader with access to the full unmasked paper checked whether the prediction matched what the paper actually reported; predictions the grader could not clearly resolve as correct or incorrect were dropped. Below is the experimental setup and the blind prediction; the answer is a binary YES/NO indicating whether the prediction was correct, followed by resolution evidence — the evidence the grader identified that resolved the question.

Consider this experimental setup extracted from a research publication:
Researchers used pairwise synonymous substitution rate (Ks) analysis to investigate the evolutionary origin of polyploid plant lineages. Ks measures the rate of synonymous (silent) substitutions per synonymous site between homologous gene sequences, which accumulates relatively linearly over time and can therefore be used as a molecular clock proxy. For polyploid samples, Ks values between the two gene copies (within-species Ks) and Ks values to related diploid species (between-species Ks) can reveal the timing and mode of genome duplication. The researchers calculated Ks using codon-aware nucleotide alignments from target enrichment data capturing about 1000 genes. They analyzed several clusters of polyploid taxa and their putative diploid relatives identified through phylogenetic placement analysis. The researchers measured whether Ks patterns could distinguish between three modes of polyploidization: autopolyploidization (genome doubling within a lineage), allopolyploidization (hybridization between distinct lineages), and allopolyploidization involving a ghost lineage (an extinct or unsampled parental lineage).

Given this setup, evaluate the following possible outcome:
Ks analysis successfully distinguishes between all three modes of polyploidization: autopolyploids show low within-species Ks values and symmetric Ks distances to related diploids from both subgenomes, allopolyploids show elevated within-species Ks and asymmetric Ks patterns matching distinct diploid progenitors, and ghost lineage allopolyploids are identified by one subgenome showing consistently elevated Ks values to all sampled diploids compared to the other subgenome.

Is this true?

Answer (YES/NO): NO